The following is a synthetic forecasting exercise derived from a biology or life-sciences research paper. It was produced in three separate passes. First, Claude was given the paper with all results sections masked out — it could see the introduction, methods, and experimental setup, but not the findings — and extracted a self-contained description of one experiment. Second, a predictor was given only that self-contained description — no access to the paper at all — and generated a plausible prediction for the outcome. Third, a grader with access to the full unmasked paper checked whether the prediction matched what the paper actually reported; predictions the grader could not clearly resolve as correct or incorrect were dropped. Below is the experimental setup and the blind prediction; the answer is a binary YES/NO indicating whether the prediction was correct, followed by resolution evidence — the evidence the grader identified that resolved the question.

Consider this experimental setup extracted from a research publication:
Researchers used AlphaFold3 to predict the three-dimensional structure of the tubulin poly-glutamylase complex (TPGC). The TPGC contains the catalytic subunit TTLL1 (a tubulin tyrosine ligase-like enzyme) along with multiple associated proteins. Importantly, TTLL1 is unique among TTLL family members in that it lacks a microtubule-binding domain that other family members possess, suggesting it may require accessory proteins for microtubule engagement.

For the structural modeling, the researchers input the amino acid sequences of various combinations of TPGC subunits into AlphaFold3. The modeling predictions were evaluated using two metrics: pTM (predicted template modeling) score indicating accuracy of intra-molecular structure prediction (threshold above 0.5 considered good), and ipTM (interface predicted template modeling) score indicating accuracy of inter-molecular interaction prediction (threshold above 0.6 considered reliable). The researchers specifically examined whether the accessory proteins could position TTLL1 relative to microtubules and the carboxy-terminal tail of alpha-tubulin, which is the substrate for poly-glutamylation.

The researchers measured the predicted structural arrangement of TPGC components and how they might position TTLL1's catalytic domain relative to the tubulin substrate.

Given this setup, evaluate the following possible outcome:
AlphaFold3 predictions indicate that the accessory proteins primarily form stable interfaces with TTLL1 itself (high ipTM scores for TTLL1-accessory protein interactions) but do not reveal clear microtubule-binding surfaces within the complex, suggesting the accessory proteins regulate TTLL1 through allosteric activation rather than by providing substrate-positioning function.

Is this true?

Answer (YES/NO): NO